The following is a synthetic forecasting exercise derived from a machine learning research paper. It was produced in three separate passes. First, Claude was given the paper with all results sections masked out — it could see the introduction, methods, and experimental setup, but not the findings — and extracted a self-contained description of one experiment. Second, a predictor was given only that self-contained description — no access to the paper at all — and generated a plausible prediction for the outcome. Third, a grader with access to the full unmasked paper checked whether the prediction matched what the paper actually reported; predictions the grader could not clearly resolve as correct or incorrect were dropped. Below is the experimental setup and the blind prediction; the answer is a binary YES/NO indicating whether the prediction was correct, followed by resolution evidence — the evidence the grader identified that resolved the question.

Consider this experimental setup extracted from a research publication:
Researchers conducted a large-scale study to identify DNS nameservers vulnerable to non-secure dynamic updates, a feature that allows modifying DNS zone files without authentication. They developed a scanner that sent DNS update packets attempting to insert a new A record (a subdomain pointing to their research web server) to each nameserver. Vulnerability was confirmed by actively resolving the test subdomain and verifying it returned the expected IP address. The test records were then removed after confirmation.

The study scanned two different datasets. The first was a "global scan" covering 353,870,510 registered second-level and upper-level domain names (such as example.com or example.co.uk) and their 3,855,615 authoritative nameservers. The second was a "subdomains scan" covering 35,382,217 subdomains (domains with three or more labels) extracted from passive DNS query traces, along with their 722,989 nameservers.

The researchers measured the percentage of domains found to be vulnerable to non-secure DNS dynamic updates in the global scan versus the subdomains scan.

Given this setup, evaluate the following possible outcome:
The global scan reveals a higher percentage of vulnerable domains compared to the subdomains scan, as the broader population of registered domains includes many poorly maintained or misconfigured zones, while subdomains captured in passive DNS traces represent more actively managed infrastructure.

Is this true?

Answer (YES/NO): YES